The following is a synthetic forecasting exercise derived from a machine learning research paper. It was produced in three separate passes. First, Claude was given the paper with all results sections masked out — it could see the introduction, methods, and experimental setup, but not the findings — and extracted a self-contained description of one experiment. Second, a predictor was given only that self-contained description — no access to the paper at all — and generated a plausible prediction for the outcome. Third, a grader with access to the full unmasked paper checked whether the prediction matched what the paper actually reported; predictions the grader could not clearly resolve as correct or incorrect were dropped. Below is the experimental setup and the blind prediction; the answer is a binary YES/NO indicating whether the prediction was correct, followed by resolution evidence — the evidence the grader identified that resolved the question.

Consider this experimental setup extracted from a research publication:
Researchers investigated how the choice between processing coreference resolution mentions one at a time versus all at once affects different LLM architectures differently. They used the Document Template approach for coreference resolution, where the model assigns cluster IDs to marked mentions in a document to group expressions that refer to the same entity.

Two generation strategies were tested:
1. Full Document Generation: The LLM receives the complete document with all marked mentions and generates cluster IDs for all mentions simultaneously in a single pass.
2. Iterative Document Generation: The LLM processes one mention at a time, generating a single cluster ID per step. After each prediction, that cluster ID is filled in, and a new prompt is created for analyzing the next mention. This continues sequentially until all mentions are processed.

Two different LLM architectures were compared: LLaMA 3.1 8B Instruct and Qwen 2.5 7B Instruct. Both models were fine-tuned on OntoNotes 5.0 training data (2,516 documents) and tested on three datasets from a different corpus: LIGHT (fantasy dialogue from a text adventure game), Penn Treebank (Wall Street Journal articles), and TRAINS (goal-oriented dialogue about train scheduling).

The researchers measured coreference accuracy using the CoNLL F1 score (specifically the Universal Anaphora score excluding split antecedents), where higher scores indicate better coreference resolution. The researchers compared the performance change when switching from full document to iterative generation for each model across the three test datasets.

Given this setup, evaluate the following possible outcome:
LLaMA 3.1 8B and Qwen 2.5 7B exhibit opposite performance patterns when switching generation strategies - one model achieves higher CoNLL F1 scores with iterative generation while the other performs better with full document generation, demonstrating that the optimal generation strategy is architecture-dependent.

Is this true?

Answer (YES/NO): NO